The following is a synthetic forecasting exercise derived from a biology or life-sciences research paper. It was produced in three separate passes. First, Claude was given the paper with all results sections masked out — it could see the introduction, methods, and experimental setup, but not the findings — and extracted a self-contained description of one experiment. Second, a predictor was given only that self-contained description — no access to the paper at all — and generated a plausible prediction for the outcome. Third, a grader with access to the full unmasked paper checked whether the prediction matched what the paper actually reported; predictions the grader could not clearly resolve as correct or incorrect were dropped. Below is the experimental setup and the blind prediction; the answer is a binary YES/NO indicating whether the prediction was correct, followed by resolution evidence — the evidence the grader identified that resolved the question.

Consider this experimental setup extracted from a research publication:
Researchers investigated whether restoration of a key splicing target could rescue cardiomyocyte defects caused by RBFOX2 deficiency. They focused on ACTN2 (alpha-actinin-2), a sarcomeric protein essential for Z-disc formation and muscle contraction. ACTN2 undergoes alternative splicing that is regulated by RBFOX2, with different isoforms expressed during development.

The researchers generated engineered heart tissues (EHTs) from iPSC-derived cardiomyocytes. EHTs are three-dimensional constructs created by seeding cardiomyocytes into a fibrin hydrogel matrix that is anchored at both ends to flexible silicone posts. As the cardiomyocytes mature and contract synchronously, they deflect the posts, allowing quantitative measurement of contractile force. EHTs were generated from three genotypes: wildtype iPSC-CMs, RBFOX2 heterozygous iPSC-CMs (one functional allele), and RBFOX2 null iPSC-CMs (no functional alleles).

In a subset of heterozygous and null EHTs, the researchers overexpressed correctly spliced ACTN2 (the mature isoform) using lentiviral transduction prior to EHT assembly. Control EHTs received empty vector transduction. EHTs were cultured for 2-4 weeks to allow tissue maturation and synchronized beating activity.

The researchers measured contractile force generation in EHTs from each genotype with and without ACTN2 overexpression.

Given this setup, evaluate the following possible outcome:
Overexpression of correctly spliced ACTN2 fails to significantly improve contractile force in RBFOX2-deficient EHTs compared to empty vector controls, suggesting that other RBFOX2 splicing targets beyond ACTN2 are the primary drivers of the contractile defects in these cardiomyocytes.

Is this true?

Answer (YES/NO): NO